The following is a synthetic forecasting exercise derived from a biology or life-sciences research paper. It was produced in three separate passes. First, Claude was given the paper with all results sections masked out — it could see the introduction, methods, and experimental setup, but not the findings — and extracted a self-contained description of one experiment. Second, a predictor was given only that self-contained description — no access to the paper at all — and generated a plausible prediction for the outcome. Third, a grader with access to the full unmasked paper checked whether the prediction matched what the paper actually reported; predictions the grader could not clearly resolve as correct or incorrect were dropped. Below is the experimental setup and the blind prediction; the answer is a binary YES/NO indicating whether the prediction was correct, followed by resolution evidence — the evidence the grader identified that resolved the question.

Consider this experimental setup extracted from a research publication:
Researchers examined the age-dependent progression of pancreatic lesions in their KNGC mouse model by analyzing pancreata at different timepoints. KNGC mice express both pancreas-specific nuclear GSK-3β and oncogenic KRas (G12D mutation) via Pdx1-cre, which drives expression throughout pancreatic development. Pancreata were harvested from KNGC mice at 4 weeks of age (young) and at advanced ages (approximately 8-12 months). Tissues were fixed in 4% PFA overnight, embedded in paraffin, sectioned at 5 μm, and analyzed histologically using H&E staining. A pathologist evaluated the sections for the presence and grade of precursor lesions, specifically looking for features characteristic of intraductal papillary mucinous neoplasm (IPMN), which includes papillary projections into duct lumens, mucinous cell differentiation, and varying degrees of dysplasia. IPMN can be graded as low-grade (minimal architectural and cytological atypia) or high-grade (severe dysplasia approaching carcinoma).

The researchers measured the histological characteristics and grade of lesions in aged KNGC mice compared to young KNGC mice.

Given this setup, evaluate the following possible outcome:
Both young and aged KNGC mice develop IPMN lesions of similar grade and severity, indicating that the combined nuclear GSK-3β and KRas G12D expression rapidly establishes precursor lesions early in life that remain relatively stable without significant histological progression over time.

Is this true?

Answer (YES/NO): NO